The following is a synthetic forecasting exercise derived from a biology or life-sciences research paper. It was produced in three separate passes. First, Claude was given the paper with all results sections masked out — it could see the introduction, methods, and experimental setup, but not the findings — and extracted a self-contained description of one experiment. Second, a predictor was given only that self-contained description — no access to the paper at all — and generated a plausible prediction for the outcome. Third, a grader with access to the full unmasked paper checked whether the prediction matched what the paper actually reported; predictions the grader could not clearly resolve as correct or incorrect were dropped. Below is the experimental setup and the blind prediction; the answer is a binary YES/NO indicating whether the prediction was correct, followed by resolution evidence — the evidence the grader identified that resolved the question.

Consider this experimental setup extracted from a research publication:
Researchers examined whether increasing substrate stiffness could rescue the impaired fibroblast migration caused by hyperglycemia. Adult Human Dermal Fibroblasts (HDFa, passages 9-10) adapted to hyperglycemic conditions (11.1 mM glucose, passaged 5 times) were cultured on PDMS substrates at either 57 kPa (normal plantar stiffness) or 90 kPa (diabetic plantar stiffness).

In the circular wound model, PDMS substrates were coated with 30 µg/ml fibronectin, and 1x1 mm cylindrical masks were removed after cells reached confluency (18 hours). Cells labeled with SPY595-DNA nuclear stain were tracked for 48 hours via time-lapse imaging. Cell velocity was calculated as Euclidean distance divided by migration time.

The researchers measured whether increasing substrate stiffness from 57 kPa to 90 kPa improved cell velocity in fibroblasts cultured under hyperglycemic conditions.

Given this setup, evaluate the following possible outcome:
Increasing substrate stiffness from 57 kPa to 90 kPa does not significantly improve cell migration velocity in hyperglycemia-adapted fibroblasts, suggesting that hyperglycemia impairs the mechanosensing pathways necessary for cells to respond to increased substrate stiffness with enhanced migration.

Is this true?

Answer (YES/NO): NO